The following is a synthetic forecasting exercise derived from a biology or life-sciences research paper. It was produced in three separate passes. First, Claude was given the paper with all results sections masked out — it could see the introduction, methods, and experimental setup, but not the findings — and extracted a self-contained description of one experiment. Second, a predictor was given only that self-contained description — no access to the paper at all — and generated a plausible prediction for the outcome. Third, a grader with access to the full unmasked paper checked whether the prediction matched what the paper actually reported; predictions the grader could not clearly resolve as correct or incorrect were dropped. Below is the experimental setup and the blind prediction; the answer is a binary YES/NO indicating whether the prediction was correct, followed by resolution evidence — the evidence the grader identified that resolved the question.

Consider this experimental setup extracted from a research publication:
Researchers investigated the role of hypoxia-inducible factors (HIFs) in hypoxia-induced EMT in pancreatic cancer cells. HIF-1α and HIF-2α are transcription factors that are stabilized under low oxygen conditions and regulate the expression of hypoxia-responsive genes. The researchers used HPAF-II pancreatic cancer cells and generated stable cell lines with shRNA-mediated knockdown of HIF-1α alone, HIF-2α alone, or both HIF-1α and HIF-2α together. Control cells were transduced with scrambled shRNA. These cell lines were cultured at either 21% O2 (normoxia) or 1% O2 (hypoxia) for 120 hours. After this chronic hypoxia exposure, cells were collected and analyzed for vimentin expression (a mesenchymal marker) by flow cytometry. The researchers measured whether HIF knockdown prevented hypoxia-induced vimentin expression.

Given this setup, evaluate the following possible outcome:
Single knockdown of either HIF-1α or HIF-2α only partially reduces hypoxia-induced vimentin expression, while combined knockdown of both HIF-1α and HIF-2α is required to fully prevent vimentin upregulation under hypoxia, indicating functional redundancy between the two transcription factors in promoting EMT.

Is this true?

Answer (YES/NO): NO